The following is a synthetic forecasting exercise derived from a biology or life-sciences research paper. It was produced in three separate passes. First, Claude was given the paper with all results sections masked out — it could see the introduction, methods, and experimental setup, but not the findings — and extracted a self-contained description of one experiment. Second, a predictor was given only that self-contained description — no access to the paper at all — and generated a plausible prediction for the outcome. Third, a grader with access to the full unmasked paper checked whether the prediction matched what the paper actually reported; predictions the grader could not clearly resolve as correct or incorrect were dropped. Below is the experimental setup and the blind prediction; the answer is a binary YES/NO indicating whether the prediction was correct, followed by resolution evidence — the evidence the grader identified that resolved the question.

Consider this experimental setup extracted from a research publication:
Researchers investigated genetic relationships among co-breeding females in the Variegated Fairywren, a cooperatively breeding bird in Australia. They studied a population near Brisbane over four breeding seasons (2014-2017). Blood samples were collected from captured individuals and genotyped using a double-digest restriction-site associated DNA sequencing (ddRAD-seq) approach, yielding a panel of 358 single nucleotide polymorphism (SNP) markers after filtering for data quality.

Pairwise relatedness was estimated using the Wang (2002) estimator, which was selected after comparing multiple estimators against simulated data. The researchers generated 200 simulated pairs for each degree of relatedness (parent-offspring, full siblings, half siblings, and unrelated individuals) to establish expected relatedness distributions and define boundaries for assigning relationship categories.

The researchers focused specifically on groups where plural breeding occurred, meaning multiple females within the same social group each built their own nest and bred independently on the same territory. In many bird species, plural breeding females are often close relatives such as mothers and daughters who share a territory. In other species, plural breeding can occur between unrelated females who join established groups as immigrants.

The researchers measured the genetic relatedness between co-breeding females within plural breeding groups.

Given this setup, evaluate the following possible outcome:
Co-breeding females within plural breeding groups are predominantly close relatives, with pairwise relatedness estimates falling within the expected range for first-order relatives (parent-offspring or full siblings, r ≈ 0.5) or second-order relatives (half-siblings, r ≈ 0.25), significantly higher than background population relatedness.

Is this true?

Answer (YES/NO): NO